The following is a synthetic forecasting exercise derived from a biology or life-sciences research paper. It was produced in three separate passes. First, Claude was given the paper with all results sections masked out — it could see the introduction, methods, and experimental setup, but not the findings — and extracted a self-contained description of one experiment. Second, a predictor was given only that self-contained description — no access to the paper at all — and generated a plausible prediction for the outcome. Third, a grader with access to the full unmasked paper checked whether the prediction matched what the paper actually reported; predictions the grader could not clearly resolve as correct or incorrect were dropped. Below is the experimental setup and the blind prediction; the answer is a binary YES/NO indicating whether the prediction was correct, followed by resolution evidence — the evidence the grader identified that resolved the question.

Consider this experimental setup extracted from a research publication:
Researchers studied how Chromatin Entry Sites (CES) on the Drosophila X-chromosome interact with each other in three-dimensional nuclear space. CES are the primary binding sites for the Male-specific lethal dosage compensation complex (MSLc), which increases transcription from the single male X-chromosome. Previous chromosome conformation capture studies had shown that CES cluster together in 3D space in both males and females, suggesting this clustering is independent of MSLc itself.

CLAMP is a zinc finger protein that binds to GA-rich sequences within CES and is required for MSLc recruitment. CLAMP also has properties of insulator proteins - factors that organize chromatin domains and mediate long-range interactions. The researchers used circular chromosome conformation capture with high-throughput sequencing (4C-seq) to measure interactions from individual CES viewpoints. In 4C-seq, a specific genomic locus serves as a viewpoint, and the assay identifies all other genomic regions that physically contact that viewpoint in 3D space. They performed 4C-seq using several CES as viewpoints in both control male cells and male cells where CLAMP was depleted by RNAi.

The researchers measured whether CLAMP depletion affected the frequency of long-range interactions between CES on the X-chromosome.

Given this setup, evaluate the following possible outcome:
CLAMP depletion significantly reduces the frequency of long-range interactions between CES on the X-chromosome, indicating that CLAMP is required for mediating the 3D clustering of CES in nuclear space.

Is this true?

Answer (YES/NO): YES